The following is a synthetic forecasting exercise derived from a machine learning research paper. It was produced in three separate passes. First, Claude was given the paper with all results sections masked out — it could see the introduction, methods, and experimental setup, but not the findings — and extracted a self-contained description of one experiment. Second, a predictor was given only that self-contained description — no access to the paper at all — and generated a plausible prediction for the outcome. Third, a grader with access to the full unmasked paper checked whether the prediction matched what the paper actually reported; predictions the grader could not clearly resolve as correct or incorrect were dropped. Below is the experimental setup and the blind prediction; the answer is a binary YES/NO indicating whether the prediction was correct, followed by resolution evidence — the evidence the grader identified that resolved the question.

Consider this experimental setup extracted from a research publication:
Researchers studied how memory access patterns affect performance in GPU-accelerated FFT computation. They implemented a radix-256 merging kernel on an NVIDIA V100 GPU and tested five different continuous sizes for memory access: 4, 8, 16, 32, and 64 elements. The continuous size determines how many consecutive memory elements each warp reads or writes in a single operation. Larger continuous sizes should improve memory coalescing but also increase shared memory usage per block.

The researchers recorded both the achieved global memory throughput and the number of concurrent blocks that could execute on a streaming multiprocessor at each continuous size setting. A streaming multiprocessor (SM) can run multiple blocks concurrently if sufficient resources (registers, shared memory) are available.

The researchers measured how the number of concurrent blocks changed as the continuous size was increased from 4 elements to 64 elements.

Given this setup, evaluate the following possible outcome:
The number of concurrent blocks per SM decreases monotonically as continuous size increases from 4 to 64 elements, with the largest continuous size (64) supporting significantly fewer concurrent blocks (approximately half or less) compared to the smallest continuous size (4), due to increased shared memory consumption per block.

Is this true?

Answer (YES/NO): NO